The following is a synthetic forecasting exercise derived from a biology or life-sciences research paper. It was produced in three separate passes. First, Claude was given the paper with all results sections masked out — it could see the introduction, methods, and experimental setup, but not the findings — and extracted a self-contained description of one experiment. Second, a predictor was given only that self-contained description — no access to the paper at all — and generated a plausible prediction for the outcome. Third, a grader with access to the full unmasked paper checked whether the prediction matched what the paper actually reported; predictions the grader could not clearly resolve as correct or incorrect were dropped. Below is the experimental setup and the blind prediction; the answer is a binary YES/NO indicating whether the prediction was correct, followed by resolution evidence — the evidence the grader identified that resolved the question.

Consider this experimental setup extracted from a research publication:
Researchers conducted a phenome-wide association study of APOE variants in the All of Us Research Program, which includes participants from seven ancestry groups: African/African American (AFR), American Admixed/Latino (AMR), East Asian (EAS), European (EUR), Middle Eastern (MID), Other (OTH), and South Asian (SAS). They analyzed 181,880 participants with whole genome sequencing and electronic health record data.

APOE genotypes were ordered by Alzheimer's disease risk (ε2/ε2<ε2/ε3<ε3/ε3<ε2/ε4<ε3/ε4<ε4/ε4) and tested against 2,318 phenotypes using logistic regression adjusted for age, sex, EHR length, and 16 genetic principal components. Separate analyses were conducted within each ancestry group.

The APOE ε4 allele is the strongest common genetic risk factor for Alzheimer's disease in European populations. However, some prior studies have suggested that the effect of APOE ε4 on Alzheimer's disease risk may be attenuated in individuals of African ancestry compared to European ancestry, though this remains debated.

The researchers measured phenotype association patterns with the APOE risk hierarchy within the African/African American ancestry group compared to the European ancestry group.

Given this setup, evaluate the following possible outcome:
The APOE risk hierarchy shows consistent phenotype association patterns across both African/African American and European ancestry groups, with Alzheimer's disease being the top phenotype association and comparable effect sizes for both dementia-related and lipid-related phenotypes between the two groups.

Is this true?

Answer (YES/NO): NO